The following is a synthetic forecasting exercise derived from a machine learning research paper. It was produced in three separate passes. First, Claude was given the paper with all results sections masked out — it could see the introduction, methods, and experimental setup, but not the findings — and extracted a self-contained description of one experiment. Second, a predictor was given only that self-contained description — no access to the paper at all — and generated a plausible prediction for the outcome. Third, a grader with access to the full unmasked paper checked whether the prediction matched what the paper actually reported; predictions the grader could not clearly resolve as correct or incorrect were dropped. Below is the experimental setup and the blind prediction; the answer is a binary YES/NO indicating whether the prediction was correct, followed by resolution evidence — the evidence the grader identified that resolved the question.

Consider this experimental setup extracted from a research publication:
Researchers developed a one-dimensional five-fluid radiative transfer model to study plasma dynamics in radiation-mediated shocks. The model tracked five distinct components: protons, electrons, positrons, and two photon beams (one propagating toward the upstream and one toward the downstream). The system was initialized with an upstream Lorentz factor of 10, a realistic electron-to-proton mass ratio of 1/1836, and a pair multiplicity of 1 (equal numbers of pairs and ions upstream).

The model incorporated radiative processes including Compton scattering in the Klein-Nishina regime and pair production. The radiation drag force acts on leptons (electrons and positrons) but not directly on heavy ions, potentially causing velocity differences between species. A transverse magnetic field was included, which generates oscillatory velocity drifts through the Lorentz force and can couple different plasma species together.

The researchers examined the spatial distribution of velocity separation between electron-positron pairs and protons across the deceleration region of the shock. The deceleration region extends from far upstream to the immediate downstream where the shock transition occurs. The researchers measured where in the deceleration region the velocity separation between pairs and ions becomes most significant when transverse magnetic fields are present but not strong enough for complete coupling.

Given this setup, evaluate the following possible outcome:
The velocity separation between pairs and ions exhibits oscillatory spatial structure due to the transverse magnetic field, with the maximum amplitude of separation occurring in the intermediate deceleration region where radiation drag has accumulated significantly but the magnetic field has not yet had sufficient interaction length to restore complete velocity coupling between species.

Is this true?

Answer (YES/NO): NO